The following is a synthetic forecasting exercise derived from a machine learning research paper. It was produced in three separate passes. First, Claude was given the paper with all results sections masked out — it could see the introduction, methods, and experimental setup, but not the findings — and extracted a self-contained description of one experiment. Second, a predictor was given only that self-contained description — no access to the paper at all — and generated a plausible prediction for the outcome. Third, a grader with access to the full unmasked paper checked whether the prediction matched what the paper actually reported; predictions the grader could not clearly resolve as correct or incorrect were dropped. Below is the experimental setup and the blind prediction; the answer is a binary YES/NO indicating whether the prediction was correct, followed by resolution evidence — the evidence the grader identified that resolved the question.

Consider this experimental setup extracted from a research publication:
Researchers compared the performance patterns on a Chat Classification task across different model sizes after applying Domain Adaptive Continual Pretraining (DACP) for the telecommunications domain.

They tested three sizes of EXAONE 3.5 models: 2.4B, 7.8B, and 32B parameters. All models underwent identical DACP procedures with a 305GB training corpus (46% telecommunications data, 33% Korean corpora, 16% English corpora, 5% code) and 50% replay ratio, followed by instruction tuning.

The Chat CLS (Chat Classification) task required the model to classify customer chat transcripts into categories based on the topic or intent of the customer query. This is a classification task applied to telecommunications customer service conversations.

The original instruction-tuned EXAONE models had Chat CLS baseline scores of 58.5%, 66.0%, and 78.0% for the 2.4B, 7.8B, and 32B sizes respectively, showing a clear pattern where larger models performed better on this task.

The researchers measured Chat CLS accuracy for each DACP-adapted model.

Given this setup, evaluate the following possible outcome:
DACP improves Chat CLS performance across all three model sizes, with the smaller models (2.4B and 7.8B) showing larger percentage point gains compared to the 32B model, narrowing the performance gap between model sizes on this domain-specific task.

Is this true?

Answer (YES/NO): NO